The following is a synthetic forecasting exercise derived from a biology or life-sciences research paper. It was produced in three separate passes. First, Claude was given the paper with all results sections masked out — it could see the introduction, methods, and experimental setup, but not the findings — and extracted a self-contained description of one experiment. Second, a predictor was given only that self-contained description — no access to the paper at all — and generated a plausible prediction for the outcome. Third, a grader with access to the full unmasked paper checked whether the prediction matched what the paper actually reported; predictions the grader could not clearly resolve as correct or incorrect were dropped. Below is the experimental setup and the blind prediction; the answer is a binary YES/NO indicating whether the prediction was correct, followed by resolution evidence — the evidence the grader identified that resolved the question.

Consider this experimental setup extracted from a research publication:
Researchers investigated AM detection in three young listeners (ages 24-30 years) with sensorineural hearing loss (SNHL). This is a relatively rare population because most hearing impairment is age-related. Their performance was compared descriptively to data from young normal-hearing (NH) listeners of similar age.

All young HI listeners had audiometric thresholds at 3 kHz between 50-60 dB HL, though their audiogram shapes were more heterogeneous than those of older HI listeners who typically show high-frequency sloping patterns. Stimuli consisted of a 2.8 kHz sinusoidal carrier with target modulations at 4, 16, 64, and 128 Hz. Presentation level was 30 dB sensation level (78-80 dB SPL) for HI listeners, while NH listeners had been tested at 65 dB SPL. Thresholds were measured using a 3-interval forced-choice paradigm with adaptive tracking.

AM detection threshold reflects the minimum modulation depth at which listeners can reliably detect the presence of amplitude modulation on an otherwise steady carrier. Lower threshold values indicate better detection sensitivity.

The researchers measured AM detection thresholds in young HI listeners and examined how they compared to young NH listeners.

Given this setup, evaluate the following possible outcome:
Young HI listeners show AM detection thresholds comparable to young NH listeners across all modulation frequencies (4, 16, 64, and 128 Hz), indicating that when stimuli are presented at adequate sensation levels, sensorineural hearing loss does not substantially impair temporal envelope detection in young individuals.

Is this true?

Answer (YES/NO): NO